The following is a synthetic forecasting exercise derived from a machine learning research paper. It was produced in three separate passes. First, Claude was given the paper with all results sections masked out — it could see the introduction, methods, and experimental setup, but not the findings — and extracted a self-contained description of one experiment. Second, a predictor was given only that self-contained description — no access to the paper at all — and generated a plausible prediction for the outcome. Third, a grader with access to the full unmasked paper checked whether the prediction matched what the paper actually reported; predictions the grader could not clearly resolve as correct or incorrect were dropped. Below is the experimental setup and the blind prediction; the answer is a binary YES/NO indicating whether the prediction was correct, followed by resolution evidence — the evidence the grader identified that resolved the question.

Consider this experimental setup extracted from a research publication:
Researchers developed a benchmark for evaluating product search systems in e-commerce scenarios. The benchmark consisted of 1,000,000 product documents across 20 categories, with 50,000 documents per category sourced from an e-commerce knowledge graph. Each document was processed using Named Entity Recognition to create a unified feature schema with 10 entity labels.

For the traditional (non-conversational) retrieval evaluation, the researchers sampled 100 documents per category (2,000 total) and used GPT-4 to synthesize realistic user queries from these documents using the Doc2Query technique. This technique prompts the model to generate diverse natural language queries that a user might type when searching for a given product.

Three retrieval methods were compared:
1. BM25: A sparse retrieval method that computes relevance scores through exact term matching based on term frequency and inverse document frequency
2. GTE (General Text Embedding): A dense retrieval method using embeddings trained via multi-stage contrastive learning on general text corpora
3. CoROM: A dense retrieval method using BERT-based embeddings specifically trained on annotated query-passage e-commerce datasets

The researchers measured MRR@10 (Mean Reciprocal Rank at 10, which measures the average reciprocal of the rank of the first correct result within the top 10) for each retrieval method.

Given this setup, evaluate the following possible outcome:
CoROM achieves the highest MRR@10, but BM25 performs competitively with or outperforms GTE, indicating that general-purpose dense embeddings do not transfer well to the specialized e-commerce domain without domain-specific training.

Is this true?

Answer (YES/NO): NO